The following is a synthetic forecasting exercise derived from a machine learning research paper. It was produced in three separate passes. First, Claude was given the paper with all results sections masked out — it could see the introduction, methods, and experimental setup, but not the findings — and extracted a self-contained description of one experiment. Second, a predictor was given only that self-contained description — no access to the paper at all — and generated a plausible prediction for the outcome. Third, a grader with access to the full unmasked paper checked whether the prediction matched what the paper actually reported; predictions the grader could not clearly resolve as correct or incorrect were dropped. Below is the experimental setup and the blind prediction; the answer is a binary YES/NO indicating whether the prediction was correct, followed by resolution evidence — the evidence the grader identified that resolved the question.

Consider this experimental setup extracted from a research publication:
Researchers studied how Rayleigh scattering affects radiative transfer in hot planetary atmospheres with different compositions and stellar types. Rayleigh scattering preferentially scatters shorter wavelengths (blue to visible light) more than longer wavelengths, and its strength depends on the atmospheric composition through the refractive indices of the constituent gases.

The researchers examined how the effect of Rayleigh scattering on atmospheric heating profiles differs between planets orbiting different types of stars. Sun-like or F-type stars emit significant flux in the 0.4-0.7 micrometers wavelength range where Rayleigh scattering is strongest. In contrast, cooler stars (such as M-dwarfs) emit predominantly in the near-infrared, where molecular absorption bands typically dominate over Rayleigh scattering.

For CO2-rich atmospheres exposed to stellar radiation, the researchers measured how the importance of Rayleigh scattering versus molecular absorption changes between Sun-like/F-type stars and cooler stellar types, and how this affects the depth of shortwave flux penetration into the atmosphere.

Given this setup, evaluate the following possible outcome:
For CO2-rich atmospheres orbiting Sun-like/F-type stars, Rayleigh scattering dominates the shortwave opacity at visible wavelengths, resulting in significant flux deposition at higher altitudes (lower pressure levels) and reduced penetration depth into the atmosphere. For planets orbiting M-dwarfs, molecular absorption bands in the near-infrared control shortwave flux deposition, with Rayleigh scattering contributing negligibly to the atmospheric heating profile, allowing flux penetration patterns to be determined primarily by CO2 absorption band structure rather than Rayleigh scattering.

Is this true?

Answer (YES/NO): NO